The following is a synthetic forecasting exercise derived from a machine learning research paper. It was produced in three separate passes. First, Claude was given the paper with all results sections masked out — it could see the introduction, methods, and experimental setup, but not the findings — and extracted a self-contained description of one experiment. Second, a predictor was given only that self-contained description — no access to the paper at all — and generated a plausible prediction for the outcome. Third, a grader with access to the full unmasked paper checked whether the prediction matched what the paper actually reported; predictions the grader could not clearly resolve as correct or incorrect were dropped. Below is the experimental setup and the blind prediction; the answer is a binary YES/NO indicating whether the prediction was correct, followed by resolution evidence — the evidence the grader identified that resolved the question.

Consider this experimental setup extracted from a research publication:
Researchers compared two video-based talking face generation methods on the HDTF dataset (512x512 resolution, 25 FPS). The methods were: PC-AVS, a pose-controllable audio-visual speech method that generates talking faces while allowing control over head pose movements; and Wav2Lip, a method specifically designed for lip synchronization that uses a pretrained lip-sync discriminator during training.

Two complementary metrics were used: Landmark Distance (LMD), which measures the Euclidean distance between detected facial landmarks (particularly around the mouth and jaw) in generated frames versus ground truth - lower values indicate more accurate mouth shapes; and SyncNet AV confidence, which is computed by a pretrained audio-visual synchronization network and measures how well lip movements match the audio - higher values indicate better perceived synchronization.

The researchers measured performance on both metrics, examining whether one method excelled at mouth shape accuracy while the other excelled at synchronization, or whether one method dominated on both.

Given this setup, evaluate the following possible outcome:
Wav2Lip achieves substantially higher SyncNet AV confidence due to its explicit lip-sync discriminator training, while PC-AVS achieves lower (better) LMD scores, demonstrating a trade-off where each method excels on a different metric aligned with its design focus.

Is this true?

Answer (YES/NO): NO